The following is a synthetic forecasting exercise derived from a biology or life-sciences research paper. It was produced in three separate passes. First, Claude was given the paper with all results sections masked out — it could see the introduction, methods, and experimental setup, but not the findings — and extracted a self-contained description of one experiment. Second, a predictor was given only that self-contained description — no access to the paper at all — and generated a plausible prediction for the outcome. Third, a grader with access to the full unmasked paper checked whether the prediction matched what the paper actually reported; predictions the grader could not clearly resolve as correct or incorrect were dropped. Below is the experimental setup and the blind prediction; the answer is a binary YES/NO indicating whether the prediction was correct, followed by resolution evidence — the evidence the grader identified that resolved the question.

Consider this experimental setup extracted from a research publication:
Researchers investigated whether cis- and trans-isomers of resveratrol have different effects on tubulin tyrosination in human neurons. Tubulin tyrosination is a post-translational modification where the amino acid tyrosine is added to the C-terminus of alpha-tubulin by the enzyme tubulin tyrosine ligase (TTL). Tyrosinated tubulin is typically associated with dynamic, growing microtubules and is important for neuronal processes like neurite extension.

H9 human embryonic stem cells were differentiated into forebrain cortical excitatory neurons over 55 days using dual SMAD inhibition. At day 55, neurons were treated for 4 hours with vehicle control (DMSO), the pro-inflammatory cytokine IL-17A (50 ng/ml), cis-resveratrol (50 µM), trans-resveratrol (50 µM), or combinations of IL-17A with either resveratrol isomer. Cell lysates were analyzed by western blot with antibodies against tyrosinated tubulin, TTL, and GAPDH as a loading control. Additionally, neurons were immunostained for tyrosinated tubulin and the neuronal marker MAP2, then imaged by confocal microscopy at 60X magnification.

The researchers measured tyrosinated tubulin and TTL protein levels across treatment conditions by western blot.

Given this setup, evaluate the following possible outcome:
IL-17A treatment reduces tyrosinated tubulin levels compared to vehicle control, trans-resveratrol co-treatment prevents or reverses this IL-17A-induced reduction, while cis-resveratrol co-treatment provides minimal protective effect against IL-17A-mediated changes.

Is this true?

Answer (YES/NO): NO